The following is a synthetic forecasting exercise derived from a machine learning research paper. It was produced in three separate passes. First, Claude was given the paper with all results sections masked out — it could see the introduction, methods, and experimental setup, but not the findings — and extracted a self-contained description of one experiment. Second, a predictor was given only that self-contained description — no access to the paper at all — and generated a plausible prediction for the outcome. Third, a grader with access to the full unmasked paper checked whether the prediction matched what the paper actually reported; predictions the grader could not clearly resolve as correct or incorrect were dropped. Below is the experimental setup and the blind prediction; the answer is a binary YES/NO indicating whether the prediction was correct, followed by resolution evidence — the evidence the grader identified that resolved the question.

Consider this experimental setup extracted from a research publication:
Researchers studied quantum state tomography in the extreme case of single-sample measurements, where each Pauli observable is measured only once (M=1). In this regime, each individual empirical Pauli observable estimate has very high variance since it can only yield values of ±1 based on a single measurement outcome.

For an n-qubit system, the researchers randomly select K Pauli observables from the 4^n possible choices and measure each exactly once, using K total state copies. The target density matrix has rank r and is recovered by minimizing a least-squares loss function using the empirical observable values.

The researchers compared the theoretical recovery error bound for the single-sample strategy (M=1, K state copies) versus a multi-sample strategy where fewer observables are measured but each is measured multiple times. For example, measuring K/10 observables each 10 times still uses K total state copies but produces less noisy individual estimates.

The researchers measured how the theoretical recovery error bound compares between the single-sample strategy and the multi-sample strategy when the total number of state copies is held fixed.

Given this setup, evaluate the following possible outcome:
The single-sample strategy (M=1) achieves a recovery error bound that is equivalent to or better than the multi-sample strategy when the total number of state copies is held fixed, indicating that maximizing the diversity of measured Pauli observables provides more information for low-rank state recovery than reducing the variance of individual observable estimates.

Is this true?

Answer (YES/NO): YES